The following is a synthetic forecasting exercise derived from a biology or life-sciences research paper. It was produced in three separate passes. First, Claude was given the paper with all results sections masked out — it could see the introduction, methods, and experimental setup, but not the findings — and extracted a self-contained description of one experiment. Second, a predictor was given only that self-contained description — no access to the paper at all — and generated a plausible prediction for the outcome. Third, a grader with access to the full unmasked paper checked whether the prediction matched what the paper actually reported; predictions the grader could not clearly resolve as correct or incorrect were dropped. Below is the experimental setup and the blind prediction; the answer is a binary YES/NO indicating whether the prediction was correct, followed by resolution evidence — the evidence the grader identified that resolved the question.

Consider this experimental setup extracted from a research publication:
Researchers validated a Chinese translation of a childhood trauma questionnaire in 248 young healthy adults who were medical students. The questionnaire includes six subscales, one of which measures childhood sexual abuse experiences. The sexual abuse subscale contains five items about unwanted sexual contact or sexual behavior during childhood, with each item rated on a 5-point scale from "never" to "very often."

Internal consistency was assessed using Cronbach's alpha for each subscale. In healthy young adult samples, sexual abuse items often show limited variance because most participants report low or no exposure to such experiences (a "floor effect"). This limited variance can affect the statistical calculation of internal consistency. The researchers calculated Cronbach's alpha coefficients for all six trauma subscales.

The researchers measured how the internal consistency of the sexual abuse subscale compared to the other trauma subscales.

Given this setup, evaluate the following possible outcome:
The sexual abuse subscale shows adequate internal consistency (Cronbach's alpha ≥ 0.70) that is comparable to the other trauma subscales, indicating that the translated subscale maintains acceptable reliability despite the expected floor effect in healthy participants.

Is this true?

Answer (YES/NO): YES